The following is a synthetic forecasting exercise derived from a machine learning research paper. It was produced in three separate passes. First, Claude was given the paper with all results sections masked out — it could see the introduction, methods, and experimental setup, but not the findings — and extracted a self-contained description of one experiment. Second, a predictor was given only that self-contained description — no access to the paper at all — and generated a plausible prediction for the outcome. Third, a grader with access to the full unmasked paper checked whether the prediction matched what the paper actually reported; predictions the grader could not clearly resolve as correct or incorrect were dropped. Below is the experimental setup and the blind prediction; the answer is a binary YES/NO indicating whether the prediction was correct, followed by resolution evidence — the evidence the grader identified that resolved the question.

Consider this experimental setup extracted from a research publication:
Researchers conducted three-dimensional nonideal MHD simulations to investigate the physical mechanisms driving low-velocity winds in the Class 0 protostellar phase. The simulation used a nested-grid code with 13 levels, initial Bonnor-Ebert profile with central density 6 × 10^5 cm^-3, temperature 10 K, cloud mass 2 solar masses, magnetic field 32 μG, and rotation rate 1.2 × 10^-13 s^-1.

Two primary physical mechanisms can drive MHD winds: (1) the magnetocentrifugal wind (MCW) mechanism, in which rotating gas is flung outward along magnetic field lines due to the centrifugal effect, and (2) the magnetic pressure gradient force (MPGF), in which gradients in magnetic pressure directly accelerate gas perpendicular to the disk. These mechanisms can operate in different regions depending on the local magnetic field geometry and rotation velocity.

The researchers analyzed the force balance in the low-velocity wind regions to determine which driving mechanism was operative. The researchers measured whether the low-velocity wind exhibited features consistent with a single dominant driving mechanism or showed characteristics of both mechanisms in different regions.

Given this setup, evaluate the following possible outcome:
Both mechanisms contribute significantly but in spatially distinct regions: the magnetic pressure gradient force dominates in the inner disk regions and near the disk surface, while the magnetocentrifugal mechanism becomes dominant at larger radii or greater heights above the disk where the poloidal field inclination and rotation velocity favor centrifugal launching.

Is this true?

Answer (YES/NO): NO